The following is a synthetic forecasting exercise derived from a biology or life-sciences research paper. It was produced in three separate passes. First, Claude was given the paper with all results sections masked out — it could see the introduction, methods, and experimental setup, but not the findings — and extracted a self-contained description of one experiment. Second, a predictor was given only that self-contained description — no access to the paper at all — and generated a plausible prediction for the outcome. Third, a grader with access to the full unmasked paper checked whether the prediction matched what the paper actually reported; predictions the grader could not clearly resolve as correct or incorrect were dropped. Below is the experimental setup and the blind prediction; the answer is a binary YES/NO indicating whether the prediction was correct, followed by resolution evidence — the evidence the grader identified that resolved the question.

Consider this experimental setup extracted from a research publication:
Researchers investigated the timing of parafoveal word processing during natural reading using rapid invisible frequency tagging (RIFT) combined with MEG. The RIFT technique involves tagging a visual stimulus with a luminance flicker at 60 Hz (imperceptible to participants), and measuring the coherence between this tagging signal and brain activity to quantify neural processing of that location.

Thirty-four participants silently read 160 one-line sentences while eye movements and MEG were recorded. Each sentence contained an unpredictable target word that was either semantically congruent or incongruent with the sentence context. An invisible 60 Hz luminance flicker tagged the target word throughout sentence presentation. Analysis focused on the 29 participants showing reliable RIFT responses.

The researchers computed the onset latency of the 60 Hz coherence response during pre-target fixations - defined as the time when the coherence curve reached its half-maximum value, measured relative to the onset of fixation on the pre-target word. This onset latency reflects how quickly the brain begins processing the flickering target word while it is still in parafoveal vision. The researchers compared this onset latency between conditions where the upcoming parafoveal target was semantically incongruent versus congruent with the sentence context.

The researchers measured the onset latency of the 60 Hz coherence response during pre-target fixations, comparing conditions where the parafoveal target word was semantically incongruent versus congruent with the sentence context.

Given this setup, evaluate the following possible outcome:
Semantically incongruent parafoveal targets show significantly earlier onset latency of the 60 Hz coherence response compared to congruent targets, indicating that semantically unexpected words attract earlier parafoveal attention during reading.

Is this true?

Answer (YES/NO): NO